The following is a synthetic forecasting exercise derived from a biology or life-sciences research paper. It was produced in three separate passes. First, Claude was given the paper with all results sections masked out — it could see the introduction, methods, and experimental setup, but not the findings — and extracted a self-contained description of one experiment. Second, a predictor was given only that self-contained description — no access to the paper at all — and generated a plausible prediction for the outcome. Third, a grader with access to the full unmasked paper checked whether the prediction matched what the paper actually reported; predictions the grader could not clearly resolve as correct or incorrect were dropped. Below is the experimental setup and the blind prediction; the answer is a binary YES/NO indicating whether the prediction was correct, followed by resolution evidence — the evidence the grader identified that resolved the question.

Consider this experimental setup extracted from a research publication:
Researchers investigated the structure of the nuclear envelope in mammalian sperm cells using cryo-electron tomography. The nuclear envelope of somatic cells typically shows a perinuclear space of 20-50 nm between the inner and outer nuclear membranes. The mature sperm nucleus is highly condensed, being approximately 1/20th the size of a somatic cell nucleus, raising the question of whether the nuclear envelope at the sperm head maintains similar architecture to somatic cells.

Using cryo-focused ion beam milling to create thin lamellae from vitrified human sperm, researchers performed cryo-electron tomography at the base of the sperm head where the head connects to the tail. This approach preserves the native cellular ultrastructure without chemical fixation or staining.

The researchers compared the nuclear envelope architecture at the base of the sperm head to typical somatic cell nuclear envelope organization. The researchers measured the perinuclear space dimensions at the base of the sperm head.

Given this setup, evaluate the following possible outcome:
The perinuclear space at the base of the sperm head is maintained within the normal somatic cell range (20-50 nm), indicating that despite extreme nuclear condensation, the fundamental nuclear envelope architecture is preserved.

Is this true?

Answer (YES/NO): NO